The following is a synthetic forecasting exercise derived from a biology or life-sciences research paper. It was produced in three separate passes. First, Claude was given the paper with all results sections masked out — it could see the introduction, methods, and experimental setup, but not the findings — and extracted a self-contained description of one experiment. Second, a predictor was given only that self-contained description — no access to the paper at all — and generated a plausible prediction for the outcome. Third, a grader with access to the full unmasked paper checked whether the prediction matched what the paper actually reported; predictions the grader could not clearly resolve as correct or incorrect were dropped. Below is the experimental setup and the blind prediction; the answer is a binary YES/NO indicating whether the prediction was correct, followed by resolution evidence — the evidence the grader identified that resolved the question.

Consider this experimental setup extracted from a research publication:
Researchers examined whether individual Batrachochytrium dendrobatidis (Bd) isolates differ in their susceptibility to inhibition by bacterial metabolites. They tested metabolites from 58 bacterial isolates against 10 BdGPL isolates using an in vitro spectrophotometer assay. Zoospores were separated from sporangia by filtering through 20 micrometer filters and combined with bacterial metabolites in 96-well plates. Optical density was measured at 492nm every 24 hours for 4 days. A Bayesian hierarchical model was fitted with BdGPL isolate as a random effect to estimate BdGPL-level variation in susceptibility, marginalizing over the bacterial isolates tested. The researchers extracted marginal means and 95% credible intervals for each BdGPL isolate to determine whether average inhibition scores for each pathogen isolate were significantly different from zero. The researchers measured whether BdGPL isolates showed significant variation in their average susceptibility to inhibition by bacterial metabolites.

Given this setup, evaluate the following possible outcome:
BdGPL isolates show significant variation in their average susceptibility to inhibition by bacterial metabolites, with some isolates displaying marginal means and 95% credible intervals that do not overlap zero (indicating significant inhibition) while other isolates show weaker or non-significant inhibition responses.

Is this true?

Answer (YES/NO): NO